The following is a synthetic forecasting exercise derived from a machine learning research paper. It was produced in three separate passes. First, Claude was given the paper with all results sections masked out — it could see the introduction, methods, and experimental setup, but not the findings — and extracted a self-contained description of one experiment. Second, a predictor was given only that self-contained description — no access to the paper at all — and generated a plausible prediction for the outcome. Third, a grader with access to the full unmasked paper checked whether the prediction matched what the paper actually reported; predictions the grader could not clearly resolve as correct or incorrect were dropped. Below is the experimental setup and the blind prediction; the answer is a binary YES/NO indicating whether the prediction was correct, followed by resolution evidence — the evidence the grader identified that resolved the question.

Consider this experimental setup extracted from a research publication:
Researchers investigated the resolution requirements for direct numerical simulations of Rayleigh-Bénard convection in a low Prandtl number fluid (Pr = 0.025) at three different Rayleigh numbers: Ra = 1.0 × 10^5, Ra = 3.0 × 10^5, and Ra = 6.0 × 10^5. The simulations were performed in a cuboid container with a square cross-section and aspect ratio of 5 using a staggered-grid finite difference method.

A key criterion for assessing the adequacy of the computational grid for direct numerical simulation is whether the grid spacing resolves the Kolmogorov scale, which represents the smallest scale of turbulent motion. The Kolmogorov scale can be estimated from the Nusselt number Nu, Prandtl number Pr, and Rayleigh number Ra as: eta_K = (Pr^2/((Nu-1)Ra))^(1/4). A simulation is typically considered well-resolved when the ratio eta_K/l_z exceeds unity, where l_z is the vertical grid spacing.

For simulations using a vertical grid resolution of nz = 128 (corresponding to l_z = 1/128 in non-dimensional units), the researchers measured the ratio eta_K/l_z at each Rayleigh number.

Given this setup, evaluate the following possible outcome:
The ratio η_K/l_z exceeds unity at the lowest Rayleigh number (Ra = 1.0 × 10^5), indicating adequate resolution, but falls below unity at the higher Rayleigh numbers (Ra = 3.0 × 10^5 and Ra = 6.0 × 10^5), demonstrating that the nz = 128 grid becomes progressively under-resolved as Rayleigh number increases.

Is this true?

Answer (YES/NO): NO